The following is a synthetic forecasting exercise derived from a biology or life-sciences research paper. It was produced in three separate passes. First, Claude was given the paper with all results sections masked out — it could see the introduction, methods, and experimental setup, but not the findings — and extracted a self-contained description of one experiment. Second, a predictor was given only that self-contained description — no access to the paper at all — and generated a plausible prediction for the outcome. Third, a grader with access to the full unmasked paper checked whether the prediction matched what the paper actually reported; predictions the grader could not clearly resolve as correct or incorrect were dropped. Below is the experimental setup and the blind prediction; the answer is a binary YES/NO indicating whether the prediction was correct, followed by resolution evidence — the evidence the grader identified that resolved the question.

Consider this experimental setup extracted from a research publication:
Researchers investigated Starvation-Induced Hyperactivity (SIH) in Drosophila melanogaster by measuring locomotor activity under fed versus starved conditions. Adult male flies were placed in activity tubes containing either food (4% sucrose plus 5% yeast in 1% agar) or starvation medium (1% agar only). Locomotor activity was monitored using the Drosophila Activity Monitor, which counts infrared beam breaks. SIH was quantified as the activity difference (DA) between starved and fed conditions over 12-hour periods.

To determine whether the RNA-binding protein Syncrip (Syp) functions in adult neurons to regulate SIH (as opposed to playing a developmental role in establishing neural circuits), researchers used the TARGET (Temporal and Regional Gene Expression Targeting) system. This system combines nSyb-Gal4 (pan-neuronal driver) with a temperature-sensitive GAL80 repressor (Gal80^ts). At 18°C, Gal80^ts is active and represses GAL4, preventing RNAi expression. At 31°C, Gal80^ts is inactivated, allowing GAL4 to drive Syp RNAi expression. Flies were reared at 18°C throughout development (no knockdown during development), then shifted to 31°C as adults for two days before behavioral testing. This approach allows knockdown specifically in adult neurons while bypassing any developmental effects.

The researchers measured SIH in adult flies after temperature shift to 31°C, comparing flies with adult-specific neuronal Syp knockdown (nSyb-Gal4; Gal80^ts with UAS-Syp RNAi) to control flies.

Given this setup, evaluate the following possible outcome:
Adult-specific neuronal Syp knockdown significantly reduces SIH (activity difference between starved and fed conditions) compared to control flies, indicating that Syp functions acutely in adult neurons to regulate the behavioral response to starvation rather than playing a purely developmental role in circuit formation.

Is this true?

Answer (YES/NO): YES